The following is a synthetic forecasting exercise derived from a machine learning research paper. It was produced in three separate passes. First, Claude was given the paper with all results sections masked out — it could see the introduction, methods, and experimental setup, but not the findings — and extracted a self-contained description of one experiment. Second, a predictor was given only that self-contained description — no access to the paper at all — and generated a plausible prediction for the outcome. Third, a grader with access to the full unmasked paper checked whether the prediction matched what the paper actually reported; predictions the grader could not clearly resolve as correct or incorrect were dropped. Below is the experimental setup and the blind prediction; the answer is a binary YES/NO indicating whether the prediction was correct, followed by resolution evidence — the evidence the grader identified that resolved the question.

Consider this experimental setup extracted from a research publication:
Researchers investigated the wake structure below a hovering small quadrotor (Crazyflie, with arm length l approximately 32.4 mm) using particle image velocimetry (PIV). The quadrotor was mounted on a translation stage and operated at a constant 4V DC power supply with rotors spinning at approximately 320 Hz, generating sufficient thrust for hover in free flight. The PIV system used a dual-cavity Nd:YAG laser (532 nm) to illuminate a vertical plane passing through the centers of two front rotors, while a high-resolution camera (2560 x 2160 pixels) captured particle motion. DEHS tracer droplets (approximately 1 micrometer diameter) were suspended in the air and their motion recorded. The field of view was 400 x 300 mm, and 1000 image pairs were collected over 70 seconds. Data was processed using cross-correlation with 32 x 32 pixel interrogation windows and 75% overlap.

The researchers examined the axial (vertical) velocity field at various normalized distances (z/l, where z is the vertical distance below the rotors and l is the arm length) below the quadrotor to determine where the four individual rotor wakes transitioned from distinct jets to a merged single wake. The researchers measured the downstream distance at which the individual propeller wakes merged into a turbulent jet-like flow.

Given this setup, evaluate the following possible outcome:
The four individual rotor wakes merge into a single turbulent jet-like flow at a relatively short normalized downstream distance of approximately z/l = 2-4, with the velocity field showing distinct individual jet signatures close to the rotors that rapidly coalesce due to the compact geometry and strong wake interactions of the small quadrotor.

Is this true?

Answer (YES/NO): NO